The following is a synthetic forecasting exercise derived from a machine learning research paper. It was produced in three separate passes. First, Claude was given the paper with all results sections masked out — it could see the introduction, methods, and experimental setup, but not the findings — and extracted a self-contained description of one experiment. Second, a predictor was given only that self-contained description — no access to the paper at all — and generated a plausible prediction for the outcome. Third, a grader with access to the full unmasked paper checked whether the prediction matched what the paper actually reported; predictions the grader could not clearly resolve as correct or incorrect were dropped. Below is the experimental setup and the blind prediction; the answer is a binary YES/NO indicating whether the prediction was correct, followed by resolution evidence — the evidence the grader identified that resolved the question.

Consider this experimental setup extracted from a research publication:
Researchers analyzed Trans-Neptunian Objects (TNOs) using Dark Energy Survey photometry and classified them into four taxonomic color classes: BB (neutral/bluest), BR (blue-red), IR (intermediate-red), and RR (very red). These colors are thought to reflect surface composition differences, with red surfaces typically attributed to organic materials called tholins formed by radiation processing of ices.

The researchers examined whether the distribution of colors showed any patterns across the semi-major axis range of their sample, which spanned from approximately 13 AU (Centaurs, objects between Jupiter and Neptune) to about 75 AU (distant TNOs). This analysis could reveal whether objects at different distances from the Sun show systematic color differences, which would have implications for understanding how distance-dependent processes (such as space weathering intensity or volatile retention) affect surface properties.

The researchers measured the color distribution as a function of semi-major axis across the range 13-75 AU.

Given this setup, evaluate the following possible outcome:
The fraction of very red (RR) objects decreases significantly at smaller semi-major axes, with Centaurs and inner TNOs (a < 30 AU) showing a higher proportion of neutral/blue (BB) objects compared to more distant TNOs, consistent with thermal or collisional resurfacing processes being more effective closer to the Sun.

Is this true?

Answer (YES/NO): NO